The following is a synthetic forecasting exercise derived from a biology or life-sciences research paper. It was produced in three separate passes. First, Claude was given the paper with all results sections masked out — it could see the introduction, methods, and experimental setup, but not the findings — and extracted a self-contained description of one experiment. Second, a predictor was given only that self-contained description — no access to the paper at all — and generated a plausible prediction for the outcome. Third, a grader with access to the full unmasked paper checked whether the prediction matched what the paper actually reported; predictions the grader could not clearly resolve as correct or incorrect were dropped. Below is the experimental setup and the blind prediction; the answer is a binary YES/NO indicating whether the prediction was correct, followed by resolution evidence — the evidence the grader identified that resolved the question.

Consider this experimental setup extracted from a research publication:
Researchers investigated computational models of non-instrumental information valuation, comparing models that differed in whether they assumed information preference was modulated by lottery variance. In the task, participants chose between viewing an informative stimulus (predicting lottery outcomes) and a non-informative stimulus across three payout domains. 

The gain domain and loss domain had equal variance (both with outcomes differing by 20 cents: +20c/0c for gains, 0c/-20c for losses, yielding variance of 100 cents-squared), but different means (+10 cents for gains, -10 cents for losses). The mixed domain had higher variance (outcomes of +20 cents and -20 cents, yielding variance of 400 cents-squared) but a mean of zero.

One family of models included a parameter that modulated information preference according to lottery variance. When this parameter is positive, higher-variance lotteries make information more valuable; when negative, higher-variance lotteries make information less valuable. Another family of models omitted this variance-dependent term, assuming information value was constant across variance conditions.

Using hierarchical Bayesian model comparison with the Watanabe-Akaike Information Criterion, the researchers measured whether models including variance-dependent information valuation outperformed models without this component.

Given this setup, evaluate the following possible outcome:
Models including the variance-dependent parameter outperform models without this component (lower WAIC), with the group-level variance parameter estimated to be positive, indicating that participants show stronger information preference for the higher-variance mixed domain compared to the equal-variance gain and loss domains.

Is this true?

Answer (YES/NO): YES